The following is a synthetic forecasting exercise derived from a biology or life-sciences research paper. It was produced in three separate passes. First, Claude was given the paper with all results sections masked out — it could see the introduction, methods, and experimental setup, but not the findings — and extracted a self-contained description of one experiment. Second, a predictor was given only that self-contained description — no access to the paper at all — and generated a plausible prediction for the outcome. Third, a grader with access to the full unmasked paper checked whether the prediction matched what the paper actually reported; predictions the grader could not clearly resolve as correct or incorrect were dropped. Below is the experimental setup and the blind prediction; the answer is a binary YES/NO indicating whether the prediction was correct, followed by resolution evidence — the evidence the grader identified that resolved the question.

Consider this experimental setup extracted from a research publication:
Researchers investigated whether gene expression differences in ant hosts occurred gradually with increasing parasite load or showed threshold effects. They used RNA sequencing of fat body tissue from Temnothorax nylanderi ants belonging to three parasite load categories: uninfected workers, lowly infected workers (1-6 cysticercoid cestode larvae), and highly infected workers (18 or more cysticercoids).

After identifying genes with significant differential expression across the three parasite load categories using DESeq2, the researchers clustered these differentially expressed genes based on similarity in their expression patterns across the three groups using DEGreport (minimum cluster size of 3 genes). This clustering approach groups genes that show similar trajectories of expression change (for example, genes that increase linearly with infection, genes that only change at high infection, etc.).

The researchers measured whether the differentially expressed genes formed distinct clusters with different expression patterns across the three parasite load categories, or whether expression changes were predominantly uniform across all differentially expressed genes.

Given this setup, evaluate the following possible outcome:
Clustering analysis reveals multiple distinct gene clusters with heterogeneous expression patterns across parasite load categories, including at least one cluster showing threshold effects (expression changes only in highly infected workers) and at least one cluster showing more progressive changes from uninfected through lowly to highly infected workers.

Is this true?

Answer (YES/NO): NO